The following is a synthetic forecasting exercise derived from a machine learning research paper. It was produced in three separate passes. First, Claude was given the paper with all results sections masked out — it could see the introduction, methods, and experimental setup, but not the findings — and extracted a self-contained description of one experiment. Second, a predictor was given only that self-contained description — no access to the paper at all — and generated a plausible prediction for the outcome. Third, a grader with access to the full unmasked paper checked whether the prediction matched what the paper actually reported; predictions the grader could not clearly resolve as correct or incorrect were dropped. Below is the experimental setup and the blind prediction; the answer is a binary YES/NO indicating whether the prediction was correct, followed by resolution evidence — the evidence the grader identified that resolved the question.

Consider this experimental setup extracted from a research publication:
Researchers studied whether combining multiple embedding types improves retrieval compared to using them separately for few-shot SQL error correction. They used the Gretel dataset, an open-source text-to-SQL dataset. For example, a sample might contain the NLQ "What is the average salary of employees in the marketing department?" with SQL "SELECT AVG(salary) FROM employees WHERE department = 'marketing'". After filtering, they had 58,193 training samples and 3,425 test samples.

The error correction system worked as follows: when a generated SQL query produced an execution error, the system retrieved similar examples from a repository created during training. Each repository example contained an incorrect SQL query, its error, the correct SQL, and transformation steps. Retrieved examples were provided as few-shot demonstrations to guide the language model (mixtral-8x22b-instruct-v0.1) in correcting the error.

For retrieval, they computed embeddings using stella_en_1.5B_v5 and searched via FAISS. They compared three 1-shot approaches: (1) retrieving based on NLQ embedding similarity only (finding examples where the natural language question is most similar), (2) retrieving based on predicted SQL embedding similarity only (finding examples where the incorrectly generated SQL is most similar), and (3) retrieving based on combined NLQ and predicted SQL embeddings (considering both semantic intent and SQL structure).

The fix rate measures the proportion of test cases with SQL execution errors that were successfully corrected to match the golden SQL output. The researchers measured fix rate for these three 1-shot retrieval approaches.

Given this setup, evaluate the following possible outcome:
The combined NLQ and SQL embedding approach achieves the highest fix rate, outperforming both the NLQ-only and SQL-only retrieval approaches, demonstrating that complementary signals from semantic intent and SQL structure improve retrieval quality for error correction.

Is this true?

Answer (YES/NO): NO